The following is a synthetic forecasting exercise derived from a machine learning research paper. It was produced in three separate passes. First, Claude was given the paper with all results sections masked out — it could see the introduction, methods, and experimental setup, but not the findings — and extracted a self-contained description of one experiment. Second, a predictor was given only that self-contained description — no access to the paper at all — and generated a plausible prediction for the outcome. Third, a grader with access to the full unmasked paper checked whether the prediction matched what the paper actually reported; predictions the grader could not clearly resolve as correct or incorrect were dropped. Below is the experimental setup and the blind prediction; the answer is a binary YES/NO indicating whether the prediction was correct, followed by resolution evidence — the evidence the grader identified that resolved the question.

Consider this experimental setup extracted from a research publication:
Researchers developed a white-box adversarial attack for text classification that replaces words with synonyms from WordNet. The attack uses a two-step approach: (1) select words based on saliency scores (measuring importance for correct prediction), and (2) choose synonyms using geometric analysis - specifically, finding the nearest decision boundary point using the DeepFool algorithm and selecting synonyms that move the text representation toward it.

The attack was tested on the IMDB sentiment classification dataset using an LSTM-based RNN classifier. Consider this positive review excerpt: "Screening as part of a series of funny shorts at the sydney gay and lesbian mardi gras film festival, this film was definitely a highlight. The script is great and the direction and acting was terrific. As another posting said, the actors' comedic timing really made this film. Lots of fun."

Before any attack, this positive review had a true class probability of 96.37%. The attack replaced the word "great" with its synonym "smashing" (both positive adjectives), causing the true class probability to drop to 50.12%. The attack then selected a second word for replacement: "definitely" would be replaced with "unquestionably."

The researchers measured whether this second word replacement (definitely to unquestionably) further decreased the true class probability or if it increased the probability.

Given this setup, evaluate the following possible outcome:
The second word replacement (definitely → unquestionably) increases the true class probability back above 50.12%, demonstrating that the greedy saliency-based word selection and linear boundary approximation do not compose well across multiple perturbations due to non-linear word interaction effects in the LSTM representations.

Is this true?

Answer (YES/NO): NO